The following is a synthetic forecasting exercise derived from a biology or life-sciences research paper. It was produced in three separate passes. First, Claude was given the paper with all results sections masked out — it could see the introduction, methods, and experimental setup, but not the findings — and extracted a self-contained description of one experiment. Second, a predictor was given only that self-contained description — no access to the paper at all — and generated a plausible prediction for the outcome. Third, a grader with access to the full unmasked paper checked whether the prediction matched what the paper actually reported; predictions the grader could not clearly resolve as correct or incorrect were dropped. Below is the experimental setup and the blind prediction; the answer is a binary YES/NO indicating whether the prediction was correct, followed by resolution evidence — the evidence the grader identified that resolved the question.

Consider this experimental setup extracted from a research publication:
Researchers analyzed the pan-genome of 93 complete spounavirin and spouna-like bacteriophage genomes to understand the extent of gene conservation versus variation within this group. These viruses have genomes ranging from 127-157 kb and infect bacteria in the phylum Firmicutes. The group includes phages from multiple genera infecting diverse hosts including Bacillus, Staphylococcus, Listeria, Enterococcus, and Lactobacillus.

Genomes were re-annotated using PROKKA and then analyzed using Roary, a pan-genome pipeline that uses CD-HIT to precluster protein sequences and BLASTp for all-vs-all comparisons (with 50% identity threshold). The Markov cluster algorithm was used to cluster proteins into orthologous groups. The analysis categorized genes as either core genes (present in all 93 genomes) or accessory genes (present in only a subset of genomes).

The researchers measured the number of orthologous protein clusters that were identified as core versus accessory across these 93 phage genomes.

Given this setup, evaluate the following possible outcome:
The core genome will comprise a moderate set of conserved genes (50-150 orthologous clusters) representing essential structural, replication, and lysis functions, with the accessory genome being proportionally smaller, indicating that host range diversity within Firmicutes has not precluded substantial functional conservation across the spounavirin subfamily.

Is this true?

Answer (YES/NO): NO